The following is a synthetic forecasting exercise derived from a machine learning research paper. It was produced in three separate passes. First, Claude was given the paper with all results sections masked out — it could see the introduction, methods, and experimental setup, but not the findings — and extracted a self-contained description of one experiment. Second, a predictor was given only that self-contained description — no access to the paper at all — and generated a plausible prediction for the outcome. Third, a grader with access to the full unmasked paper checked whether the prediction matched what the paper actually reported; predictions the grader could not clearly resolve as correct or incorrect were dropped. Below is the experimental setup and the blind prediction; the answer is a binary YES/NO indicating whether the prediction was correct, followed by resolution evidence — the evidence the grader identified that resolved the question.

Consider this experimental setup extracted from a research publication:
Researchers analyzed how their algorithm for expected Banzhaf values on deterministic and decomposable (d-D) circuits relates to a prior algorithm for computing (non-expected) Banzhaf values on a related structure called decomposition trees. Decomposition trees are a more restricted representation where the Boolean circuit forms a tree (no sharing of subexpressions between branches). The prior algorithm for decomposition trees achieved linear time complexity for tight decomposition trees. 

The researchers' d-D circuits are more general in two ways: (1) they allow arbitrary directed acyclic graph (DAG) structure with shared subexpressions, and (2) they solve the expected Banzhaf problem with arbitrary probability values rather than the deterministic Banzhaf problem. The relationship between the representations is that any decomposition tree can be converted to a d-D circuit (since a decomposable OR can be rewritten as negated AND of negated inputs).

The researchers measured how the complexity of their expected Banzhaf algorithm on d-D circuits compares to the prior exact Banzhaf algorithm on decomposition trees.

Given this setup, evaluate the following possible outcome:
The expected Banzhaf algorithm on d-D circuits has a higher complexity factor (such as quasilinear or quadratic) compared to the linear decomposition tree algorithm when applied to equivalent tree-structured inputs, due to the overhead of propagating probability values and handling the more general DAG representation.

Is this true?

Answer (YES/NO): NO